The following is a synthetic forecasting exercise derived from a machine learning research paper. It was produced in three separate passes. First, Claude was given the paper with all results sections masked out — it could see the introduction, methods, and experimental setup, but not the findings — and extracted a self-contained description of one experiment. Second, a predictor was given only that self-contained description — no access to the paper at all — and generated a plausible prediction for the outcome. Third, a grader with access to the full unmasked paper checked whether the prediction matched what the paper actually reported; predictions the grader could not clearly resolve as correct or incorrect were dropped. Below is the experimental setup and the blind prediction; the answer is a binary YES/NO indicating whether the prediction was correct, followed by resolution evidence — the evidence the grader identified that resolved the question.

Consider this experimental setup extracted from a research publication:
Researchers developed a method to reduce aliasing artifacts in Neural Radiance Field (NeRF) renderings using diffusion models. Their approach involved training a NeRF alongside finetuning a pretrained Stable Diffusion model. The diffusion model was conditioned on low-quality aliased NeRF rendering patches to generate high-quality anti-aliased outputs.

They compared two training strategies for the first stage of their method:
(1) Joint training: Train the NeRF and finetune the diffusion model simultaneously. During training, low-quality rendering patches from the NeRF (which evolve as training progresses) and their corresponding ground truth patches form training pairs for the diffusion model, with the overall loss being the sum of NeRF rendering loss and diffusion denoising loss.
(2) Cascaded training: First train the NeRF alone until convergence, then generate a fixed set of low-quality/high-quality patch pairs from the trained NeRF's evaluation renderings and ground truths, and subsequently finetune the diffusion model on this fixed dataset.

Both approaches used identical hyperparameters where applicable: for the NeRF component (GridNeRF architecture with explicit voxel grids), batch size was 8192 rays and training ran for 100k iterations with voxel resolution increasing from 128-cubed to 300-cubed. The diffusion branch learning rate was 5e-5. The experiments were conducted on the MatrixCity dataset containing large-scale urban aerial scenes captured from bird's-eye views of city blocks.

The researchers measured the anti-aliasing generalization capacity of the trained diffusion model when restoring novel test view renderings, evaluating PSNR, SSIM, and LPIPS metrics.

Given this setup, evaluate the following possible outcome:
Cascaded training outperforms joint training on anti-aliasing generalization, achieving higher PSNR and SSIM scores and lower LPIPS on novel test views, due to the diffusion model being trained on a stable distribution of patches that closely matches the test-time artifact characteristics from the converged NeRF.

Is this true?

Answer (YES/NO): NO